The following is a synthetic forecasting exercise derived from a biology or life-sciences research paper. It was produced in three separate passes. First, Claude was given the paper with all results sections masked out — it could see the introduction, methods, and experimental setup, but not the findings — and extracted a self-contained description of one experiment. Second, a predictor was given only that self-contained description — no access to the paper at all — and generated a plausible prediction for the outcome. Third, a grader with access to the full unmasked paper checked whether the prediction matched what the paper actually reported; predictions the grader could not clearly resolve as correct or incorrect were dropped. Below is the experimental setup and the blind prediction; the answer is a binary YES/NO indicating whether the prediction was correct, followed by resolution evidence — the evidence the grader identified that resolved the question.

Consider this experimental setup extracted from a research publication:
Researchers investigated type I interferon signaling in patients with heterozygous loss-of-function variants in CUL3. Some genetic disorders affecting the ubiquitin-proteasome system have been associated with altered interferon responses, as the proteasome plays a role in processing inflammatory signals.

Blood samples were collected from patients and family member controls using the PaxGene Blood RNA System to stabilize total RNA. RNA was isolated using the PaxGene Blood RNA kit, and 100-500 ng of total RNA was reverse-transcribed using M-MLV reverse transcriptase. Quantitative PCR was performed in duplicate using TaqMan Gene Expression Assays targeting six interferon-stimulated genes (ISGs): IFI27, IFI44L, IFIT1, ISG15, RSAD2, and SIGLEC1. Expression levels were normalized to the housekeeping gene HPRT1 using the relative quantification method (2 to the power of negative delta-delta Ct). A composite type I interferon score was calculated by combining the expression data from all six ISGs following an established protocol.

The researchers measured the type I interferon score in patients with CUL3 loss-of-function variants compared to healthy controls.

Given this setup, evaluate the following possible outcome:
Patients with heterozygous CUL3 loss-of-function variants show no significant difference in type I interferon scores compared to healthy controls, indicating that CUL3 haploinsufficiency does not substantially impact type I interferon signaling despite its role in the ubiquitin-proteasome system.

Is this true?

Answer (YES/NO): YES